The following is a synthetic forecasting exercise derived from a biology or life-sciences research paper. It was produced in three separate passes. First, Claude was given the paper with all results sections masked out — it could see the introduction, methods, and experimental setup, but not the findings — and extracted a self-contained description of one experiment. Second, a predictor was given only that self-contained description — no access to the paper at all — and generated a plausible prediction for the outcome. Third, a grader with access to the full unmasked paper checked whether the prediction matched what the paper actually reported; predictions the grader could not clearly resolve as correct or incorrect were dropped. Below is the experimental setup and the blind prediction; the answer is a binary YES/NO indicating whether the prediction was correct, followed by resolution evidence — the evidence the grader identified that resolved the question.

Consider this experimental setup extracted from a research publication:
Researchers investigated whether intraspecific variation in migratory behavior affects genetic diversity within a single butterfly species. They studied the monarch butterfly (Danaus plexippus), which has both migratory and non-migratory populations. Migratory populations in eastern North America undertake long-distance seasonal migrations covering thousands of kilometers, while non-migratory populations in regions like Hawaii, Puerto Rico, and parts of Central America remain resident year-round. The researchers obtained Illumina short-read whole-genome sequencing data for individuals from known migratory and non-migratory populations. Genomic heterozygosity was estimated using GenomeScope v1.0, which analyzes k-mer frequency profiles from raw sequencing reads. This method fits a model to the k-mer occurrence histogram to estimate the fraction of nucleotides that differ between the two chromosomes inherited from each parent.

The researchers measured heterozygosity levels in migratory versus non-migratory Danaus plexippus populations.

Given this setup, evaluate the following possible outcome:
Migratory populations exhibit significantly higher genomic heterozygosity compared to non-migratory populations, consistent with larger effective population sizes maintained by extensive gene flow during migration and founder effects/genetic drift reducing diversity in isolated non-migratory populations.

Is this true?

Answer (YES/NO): YES